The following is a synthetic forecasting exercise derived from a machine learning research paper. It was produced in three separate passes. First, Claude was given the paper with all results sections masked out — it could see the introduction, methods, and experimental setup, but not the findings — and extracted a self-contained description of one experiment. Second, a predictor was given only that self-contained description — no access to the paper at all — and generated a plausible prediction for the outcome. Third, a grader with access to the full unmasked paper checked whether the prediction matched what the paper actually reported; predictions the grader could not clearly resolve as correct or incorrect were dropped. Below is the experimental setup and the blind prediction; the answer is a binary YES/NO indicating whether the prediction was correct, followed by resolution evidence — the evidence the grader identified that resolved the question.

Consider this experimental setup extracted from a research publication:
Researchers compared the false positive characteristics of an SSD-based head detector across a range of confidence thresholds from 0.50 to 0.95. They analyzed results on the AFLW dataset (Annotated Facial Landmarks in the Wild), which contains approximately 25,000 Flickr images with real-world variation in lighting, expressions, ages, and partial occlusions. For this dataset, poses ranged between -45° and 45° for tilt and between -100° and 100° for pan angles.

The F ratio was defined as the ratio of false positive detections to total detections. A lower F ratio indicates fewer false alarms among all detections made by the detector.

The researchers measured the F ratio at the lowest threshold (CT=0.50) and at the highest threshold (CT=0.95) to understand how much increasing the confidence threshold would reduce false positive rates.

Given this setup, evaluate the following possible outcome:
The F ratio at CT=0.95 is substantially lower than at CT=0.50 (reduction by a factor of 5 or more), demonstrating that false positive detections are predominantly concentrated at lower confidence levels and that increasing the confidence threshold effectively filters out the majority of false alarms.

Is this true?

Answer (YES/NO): NO